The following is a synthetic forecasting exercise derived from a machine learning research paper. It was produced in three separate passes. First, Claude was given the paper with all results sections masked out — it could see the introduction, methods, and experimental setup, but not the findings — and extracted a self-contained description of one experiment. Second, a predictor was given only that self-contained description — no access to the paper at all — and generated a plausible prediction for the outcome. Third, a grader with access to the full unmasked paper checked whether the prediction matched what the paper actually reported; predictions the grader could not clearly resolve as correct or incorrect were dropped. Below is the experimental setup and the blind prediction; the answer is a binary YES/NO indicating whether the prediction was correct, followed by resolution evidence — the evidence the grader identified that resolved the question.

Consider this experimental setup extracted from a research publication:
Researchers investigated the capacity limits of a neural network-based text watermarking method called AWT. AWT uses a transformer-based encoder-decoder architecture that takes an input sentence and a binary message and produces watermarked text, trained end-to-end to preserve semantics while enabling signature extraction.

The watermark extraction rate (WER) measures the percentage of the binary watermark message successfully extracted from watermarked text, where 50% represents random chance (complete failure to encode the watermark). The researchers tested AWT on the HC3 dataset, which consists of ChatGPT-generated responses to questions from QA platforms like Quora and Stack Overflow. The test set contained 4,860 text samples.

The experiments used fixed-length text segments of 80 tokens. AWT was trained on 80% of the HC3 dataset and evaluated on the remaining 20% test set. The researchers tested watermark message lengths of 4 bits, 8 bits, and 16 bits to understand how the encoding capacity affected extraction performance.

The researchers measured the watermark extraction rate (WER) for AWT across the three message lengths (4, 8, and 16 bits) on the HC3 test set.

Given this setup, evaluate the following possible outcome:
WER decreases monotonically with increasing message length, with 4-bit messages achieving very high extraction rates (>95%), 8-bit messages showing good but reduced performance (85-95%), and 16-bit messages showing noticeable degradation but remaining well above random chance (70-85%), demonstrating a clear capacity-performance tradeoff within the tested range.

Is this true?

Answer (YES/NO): NO